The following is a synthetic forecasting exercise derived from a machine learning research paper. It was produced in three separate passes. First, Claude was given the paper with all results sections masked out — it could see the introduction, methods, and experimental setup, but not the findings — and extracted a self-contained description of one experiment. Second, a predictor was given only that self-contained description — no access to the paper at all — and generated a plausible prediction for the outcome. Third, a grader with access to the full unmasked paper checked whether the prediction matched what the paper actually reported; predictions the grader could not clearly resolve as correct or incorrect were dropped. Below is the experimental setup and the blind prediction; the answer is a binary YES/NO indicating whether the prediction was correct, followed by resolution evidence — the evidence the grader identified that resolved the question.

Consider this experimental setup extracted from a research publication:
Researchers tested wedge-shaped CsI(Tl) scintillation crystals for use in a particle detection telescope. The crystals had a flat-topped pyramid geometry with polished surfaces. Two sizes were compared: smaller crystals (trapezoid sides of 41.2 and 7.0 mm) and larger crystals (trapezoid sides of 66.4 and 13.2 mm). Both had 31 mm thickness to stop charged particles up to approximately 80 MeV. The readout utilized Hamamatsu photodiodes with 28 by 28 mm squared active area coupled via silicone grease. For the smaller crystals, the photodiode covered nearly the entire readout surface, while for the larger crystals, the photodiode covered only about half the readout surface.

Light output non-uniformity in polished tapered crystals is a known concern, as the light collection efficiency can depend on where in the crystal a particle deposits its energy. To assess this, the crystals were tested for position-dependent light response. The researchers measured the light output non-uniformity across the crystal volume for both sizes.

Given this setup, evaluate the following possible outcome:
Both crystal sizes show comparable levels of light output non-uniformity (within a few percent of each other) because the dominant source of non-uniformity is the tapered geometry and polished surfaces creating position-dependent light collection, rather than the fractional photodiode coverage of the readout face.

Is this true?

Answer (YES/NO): NO